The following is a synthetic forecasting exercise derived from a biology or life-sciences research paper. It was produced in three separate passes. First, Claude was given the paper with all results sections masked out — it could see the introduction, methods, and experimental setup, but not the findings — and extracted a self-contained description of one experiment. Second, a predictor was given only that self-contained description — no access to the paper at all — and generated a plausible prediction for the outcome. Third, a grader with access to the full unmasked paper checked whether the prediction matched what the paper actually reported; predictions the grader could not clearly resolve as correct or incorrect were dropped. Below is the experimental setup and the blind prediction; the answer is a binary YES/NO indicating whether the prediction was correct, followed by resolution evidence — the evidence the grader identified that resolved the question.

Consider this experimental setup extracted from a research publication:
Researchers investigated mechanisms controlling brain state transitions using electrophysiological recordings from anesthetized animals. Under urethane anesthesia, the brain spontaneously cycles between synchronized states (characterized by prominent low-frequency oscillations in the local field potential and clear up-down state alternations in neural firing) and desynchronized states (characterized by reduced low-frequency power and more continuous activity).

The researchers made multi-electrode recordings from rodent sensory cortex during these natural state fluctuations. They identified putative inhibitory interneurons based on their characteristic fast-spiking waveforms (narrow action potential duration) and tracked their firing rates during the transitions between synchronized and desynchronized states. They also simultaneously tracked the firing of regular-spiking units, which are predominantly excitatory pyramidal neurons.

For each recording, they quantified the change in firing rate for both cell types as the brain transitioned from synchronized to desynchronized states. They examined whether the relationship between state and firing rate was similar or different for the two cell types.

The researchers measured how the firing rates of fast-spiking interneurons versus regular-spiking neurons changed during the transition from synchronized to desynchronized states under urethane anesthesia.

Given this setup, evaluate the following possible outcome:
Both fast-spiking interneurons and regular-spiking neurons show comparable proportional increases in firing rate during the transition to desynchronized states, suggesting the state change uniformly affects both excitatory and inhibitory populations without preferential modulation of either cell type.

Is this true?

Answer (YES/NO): NO